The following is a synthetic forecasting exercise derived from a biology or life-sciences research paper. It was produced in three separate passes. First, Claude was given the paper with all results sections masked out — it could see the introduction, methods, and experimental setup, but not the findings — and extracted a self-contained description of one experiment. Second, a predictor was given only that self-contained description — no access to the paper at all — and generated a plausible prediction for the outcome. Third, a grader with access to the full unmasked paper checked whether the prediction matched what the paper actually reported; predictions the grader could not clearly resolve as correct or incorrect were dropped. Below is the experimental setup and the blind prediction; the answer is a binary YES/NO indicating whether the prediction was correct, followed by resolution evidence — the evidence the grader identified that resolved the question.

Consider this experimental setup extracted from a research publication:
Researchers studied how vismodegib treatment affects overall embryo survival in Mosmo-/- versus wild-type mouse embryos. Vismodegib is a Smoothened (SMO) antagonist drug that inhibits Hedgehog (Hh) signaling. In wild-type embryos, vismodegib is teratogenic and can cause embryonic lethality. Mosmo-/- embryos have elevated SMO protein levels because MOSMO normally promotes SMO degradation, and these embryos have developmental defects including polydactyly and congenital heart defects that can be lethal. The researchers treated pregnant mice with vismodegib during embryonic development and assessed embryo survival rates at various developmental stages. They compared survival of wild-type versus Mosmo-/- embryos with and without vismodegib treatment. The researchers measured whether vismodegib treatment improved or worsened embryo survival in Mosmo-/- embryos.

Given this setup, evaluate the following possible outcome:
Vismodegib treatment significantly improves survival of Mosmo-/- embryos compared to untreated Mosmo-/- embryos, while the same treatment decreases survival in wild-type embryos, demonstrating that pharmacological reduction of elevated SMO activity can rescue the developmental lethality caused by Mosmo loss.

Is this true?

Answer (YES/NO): YES